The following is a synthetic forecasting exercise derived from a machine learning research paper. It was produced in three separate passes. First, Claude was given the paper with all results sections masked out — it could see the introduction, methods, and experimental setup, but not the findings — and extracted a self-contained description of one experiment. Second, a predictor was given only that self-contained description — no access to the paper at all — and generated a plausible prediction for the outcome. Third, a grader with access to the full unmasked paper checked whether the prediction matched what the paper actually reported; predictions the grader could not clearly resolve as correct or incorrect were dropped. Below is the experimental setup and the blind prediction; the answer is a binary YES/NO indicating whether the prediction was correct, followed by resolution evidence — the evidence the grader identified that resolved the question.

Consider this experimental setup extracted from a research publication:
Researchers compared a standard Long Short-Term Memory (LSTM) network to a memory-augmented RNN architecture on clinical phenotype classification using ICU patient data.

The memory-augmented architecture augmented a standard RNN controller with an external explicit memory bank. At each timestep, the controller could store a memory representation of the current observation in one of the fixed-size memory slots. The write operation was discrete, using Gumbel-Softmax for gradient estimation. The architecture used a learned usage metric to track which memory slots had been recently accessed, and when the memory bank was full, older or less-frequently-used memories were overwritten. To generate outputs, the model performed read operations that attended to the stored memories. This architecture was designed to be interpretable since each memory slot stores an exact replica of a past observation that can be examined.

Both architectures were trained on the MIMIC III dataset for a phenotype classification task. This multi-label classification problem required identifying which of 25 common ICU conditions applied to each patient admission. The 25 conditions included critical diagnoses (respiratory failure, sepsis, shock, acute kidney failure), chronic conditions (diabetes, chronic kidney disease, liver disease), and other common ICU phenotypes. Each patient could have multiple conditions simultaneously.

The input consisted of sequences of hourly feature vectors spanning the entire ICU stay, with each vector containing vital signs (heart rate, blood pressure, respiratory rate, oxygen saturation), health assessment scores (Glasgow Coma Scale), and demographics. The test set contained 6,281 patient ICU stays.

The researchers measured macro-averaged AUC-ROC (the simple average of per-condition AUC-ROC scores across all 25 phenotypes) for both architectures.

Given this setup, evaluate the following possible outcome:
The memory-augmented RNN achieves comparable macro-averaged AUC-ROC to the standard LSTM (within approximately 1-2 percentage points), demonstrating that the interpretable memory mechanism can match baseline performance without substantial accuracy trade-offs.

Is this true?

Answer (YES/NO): YES